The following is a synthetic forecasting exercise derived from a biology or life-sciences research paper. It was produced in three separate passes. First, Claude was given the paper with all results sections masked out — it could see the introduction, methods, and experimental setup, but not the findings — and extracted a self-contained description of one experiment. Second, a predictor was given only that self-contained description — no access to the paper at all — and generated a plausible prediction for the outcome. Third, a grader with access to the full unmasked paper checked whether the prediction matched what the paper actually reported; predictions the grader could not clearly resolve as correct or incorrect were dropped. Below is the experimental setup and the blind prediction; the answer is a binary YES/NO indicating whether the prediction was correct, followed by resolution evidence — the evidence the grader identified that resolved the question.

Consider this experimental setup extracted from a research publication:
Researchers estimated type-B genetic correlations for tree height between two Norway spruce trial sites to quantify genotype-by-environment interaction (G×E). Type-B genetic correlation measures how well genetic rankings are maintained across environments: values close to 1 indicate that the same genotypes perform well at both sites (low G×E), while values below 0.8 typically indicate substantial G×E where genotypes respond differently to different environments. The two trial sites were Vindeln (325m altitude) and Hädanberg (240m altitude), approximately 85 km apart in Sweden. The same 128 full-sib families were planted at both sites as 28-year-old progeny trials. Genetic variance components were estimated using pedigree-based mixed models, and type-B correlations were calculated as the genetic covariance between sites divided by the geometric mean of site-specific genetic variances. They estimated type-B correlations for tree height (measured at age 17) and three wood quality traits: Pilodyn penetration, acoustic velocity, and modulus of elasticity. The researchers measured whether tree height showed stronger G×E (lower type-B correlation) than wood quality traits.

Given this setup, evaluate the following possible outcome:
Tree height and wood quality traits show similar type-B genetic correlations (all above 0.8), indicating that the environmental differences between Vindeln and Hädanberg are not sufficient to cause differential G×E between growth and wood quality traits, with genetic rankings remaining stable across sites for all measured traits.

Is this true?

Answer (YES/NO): NO